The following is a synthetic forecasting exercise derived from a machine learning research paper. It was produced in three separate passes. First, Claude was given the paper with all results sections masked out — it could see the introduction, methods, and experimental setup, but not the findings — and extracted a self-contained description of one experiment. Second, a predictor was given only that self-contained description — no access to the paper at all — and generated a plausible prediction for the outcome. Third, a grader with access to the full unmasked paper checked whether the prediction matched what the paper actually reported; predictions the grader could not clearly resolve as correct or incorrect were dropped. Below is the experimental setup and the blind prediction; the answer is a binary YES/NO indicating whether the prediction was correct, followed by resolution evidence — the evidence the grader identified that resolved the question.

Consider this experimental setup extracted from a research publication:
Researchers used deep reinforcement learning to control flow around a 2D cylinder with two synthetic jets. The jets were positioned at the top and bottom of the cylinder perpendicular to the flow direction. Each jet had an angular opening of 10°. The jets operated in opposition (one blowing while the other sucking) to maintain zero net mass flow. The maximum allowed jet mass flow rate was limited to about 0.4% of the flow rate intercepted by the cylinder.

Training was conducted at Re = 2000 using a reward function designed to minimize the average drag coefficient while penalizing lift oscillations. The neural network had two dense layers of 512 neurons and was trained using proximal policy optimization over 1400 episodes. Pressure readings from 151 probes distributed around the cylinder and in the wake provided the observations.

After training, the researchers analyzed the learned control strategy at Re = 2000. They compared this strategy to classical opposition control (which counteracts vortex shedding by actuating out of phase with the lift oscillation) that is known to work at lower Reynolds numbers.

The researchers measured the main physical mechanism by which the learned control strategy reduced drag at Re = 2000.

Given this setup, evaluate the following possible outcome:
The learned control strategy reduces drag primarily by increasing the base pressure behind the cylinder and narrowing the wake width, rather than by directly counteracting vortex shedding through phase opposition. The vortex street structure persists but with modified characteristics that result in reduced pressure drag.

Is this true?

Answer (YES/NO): NO